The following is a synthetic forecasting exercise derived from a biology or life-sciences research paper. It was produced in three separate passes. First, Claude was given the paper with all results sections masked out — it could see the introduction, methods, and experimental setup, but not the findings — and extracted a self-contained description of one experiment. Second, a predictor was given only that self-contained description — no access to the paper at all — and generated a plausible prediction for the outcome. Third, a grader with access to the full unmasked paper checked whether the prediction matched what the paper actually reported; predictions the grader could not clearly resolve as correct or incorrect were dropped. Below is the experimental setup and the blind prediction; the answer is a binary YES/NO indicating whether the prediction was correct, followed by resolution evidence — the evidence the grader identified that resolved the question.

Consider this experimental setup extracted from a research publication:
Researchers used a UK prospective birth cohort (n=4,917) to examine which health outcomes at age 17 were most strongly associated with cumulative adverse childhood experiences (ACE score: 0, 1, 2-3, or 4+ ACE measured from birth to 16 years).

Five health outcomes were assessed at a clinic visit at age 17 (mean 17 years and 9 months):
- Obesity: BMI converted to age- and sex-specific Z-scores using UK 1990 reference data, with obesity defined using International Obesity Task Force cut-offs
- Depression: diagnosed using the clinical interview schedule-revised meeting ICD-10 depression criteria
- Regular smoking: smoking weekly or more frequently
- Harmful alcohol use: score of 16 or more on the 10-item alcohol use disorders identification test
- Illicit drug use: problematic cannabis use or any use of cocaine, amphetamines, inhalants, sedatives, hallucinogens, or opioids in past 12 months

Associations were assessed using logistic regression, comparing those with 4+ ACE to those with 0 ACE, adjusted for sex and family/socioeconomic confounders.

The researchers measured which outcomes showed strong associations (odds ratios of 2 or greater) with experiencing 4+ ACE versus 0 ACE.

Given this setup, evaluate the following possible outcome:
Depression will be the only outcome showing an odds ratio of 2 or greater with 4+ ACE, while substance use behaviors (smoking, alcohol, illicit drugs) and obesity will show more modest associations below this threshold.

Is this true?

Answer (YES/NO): NO